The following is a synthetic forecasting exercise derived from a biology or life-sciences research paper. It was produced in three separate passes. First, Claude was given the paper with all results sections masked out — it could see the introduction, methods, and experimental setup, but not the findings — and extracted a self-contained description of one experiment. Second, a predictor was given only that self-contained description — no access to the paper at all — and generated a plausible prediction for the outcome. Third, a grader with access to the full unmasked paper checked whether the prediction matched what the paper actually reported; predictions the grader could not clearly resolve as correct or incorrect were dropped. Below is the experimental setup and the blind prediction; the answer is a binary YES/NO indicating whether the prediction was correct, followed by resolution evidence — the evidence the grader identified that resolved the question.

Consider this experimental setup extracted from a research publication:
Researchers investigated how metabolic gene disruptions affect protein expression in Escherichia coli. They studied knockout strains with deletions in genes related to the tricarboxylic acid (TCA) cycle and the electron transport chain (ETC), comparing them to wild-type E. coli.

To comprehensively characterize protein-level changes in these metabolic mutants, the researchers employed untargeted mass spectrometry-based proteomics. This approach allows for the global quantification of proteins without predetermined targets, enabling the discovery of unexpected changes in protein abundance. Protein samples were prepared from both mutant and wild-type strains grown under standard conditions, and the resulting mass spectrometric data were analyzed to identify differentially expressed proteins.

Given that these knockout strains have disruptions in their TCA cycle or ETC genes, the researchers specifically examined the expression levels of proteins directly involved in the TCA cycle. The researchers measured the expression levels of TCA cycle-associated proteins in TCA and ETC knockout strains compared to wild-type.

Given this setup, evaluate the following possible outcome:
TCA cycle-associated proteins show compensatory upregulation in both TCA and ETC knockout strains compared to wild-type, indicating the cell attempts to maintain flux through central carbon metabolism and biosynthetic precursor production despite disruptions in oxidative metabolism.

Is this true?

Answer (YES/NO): YES